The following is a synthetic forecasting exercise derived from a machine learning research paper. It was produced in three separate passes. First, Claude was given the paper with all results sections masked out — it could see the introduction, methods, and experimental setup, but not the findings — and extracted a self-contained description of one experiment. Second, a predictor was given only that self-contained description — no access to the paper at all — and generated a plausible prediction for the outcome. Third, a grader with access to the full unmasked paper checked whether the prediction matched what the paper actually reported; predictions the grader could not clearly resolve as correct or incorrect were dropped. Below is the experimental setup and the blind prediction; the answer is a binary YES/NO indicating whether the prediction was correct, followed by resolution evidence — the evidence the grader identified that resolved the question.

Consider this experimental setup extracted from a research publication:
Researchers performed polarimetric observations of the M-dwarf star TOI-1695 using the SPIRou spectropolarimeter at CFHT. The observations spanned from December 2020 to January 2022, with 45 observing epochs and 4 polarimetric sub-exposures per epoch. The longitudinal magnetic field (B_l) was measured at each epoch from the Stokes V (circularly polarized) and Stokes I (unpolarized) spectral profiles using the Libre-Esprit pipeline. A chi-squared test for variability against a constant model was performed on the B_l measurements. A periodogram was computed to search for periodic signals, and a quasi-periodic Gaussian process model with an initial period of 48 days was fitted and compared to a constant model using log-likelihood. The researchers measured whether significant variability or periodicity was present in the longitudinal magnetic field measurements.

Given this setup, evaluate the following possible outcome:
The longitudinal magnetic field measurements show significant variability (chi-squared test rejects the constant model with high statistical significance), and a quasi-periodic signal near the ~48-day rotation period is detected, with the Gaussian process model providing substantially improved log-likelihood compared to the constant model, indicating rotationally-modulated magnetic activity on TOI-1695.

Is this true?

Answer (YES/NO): NO